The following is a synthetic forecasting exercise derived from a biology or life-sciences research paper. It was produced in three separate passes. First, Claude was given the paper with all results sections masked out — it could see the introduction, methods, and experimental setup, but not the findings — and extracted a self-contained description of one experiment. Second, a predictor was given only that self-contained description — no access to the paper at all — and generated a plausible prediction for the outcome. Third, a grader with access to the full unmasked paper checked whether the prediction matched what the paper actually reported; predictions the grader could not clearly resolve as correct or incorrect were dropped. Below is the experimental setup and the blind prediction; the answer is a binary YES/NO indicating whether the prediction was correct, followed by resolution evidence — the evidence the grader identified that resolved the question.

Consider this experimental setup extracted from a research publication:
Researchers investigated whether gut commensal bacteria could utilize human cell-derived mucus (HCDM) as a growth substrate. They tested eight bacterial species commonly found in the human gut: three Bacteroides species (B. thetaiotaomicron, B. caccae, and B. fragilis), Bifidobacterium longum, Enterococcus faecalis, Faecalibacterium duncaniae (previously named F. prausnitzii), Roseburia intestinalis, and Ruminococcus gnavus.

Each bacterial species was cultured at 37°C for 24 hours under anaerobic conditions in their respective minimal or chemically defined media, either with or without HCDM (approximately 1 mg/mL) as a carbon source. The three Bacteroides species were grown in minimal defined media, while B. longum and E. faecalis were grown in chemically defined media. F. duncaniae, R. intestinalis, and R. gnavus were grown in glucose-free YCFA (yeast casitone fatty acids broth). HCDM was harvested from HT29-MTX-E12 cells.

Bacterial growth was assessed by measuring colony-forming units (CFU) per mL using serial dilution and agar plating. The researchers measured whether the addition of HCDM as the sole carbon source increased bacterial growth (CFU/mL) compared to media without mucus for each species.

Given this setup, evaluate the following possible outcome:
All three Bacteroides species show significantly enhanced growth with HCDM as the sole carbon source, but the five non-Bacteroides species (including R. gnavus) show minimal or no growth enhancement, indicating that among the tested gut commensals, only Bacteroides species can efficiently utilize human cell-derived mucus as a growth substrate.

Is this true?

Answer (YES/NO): NO